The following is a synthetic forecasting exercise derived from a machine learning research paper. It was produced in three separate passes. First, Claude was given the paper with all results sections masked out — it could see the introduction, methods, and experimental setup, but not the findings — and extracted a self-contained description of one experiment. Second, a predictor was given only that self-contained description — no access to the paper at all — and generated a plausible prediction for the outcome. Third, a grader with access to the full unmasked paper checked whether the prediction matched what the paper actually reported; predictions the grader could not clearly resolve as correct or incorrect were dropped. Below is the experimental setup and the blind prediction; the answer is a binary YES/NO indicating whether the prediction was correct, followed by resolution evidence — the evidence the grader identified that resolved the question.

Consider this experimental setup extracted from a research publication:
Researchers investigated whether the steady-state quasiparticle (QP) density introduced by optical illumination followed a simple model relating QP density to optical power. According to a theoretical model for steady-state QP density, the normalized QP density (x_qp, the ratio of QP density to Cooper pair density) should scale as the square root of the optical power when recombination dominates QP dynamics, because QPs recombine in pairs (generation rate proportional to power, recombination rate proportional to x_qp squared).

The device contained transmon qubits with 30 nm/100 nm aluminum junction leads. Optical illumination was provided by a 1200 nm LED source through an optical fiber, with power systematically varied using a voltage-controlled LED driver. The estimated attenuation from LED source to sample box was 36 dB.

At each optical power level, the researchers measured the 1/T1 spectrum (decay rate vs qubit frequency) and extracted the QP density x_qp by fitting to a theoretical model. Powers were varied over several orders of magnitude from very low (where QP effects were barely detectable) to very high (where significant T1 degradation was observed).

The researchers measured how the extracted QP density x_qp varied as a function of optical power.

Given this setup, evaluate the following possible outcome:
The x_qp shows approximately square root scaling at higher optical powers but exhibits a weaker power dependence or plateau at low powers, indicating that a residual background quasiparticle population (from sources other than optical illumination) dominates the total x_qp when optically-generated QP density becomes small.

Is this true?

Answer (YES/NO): NO